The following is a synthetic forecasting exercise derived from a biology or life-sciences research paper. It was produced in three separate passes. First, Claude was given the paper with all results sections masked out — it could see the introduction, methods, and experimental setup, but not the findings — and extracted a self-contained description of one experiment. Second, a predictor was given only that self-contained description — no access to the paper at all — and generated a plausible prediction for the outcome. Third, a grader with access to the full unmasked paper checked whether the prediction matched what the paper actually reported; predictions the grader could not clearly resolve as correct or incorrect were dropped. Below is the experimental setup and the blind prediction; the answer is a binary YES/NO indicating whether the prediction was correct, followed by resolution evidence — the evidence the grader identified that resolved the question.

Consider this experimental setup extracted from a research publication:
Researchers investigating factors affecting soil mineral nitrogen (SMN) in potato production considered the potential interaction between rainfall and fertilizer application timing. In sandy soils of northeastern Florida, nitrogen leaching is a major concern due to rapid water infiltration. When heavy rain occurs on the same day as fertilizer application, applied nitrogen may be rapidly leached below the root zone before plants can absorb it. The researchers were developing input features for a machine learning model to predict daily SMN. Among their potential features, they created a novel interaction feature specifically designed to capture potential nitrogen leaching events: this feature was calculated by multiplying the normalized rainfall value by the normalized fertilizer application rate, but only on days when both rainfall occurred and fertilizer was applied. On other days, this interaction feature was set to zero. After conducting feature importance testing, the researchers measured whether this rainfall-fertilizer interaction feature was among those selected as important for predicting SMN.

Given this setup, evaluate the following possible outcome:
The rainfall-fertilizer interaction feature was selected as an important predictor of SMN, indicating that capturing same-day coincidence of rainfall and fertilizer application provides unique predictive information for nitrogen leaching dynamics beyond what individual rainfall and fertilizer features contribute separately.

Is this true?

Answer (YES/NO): YES